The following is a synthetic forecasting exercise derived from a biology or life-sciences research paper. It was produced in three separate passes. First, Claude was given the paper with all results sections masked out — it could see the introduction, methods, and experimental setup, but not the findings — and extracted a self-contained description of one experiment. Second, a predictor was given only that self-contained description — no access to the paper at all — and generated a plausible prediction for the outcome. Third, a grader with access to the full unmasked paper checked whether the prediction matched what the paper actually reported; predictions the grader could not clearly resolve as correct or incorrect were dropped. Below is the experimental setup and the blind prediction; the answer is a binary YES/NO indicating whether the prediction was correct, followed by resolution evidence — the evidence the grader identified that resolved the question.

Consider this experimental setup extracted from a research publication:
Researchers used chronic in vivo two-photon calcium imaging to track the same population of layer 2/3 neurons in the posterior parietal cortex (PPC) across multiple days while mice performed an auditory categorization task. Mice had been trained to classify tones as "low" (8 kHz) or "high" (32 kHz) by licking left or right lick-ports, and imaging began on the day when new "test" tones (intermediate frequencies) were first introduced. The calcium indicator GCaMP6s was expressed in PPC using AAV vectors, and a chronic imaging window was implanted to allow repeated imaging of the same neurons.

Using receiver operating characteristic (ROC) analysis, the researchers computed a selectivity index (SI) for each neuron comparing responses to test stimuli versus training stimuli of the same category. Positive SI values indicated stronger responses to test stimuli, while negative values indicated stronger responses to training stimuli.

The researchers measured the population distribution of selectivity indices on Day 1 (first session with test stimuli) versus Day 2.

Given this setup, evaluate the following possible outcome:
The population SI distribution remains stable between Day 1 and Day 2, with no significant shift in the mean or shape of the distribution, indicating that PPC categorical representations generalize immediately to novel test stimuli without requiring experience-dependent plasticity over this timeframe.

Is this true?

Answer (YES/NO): NO